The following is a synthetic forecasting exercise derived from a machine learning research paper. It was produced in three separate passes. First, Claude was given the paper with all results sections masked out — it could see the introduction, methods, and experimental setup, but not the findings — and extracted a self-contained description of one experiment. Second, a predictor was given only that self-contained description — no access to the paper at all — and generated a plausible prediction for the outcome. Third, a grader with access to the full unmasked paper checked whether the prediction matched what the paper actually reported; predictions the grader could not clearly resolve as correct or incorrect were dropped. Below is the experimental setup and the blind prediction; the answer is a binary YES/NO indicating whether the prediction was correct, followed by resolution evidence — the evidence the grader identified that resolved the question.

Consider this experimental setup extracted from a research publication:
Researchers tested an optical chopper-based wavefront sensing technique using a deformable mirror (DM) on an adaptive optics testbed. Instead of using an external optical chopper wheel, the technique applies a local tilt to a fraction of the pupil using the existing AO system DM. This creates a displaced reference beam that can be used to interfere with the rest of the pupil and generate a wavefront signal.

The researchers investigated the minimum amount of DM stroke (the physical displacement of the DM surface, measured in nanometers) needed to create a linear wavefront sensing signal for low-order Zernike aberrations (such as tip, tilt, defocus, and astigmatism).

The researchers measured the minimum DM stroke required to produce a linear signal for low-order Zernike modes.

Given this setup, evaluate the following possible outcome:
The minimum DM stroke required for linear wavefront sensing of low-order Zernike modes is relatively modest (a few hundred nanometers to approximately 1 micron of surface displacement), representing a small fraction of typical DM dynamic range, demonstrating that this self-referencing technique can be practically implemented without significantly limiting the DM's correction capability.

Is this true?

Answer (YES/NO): YES